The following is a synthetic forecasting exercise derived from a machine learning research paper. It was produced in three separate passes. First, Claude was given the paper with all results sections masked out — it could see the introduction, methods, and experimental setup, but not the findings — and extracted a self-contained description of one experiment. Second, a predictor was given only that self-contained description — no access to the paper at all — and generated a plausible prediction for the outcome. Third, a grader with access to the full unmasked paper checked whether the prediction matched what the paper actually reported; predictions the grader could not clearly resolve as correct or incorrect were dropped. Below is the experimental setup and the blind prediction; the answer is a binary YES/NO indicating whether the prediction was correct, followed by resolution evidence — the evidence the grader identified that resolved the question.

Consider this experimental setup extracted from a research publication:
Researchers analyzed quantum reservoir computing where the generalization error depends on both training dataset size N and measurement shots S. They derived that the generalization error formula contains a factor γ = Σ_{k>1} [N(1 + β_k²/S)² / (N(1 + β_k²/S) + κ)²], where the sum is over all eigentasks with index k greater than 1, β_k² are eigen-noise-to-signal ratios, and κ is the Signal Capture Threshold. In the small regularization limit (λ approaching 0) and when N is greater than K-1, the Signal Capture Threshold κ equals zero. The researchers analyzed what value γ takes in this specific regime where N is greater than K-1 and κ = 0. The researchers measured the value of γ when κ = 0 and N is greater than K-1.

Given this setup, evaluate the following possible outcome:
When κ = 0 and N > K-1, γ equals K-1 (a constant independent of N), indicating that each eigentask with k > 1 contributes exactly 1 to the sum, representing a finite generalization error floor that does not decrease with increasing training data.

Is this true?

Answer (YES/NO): NO